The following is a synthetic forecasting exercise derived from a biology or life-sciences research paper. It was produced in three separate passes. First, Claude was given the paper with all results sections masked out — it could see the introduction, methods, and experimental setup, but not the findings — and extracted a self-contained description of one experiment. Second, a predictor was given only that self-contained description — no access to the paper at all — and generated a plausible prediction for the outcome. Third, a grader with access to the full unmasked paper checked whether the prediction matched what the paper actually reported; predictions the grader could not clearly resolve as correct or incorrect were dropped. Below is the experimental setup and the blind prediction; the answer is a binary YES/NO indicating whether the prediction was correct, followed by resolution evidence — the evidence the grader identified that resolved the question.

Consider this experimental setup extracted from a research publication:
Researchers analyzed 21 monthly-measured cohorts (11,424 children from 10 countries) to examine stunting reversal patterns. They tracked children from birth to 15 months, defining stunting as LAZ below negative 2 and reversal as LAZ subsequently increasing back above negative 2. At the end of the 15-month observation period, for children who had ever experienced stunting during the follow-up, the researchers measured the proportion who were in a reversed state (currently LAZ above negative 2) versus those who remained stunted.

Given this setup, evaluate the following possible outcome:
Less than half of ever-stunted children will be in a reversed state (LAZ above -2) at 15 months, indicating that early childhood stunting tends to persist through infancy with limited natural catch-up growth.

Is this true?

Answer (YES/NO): YES